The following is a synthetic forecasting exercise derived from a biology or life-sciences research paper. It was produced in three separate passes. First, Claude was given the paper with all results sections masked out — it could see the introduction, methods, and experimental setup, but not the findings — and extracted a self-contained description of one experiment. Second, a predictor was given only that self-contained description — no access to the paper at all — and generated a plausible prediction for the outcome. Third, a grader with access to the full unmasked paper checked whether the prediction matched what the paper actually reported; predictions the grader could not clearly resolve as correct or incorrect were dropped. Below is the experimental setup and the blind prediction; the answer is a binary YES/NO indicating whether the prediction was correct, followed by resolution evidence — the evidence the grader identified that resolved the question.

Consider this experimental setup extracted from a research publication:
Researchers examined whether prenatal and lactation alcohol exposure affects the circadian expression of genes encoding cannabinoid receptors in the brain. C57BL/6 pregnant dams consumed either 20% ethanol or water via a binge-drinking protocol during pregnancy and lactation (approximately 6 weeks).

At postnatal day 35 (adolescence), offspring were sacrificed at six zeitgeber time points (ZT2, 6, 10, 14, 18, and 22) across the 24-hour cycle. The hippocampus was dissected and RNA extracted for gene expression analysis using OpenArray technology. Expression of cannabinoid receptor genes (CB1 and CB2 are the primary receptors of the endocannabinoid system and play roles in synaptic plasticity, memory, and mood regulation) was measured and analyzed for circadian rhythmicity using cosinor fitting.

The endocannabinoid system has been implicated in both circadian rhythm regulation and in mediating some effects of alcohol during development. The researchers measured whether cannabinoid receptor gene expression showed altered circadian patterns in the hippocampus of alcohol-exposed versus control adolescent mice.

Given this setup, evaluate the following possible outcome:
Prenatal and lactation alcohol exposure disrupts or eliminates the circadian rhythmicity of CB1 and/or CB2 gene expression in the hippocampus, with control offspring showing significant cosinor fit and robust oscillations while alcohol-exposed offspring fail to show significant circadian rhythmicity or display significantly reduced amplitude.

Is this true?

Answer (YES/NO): NO